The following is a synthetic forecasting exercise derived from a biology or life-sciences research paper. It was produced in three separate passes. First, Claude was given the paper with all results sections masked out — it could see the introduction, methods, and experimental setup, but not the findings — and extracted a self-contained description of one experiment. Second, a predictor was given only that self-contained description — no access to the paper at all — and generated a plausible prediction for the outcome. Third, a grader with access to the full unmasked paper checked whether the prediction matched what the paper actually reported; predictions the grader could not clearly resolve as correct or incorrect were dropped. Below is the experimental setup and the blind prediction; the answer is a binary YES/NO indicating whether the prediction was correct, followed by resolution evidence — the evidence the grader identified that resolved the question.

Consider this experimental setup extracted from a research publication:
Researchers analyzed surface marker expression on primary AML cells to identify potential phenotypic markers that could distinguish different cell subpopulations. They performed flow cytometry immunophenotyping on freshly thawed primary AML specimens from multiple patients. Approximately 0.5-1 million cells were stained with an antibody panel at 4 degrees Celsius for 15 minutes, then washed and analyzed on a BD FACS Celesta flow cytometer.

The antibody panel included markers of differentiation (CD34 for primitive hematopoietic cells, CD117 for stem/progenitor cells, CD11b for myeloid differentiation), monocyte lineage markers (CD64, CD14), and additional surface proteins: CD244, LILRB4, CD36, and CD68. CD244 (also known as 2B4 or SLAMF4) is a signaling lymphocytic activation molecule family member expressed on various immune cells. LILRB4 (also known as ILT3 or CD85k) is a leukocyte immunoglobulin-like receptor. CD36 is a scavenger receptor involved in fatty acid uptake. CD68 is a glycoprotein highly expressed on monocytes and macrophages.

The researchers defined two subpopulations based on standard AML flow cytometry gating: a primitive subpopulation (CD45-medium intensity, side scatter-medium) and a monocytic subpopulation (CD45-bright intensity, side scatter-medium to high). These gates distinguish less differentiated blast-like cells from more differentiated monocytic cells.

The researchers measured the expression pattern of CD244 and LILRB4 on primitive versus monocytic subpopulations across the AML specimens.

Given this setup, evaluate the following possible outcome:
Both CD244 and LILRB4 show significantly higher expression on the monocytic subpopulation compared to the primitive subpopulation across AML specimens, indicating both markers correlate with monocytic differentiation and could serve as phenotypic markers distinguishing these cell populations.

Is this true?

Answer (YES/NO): NO